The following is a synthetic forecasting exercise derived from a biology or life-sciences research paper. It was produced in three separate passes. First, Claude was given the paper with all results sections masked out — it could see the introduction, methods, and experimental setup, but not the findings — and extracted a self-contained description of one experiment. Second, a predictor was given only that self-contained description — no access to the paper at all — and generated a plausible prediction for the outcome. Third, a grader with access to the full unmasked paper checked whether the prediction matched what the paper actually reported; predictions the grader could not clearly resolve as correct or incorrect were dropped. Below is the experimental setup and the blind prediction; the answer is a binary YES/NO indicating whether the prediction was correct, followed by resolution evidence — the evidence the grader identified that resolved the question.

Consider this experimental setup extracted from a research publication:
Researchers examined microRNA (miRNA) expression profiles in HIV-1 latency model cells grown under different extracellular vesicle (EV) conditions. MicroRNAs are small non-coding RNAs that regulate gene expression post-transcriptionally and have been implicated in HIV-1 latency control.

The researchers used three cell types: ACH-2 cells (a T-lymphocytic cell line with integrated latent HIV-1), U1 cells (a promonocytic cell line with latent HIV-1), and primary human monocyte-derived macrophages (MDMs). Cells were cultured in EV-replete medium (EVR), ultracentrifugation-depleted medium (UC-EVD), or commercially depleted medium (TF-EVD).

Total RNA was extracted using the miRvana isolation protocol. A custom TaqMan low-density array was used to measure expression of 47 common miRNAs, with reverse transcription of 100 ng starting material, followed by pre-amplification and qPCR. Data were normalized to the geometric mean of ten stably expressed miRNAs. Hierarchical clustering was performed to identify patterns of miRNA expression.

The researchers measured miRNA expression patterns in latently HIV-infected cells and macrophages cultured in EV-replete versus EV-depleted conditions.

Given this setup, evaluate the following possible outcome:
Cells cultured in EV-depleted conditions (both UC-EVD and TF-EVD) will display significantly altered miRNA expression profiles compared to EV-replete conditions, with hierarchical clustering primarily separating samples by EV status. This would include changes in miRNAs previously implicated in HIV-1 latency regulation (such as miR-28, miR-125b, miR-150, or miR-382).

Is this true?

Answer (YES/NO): NO